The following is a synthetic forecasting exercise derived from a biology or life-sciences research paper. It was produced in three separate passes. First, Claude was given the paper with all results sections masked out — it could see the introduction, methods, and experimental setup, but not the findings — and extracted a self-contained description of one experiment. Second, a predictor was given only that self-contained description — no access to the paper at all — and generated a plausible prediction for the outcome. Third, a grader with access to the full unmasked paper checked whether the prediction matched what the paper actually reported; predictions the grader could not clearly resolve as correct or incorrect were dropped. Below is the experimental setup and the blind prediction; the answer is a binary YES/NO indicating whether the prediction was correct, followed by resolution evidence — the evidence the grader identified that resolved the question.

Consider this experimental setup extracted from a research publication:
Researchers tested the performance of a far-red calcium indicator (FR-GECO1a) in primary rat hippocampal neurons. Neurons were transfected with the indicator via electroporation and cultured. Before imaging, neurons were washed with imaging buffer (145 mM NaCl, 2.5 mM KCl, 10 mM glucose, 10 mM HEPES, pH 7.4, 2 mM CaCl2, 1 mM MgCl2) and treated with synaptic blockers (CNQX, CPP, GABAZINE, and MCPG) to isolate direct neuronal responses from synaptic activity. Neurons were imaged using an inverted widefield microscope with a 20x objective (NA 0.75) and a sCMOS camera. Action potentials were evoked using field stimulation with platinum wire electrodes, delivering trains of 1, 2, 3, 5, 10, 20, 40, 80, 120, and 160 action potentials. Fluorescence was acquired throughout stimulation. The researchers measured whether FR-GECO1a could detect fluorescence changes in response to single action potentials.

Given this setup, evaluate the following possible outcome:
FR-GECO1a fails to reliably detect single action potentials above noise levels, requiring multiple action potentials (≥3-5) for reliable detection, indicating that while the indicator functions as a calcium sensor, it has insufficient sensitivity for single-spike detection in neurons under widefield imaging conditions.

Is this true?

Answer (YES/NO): NO